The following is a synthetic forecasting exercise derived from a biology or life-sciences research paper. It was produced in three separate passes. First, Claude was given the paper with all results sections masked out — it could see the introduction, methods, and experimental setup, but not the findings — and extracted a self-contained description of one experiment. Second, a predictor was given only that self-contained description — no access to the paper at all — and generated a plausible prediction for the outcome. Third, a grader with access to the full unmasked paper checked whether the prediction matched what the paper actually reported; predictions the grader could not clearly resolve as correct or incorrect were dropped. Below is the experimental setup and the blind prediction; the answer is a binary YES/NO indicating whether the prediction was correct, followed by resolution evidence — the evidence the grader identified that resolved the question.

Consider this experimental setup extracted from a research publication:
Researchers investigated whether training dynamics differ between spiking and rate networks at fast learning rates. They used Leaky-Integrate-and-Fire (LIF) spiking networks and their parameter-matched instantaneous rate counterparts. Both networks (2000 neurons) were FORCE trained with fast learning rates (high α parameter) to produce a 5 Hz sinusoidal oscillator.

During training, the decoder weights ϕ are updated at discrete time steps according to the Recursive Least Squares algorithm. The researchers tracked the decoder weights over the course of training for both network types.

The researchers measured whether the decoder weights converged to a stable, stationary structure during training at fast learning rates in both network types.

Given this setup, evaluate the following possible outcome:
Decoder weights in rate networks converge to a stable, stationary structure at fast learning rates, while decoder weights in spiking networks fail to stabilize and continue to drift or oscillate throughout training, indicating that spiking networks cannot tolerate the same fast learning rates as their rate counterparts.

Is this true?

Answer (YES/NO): YES